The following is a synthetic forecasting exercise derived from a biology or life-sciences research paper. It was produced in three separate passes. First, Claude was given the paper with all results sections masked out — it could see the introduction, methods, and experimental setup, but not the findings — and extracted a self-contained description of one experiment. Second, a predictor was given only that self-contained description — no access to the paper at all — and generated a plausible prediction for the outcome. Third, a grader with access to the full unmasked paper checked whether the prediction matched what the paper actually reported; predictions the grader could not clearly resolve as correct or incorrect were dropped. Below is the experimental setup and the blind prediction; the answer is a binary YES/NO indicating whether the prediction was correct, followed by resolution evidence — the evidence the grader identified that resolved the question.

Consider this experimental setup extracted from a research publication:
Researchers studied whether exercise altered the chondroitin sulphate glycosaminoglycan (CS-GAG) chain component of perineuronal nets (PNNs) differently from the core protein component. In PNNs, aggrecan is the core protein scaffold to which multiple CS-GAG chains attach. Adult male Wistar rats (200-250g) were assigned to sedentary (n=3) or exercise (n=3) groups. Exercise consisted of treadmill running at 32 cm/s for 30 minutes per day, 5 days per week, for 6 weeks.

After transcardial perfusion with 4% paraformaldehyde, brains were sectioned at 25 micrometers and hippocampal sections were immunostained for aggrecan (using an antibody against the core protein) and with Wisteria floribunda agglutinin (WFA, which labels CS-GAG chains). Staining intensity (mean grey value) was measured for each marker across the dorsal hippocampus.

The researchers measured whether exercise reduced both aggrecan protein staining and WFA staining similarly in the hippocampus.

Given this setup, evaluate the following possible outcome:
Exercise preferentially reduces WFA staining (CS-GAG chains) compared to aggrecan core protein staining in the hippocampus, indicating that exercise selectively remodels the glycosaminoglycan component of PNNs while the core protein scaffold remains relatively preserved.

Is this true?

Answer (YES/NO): NO